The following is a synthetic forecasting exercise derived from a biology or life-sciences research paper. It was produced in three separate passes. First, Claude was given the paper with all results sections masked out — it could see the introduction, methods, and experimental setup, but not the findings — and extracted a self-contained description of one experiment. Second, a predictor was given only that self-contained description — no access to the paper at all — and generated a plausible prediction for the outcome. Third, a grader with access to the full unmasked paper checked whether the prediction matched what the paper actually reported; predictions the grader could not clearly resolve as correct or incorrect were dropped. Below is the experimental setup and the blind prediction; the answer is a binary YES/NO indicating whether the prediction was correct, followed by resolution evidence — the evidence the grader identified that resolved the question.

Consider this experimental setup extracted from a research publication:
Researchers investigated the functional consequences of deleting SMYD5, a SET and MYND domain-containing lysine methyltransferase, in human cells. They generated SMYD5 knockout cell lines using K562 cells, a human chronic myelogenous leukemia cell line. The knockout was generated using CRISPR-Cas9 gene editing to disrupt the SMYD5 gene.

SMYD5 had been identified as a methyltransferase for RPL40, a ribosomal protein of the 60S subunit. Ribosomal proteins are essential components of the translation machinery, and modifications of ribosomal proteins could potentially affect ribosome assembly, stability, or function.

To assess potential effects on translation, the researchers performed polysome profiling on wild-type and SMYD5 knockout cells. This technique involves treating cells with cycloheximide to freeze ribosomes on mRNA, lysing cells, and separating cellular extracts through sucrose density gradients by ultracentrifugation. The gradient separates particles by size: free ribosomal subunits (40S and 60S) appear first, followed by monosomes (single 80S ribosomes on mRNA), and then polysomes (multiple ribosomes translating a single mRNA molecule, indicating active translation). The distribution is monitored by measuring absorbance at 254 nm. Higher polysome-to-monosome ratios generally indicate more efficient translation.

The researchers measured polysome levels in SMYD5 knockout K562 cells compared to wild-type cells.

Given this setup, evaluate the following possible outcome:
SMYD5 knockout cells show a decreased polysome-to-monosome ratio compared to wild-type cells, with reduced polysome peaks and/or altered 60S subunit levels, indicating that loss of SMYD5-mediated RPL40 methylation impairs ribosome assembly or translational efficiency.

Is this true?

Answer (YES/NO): NO